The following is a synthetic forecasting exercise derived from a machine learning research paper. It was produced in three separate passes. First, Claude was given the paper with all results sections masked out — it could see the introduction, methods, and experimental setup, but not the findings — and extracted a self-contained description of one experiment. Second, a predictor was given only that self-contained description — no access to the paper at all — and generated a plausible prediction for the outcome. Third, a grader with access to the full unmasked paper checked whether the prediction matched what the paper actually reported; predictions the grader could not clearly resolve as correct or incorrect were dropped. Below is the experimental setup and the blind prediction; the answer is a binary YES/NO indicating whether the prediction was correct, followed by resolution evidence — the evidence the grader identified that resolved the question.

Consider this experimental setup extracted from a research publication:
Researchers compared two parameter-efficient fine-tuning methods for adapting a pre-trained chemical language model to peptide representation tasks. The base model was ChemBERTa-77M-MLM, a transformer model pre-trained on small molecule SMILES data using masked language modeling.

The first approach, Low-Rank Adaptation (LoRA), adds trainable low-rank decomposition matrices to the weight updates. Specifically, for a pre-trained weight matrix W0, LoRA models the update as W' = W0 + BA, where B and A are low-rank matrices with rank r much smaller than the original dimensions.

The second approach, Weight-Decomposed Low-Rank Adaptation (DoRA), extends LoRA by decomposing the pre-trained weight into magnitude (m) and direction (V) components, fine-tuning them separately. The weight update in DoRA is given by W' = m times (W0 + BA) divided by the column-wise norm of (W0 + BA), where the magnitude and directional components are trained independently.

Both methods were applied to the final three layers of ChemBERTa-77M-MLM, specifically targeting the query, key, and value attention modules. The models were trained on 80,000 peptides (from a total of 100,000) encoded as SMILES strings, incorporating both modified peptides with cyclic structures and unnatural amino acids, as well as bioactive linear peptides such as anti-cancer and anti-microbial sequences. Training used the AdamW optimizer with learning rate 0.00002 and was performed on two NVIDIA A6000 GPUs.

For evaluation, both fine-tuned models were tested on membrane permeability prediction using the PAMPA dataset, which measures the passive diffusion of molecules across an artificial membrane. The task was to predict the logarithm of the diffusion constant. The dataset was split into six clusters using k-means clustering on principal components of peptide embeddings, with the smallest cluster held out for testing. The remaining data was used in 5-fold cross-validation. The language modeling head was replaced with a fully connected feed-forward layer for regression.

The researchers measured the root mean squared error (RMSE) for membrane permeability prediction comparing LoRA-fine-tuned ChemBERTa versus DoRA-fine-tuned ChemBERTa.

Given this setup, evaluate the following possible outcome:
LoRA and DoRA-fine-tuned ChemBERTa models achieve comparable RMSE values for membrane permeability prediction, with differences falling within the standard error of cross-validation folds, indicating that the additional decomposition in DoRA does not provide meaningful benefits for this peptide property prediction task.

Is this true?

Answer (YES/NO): NO